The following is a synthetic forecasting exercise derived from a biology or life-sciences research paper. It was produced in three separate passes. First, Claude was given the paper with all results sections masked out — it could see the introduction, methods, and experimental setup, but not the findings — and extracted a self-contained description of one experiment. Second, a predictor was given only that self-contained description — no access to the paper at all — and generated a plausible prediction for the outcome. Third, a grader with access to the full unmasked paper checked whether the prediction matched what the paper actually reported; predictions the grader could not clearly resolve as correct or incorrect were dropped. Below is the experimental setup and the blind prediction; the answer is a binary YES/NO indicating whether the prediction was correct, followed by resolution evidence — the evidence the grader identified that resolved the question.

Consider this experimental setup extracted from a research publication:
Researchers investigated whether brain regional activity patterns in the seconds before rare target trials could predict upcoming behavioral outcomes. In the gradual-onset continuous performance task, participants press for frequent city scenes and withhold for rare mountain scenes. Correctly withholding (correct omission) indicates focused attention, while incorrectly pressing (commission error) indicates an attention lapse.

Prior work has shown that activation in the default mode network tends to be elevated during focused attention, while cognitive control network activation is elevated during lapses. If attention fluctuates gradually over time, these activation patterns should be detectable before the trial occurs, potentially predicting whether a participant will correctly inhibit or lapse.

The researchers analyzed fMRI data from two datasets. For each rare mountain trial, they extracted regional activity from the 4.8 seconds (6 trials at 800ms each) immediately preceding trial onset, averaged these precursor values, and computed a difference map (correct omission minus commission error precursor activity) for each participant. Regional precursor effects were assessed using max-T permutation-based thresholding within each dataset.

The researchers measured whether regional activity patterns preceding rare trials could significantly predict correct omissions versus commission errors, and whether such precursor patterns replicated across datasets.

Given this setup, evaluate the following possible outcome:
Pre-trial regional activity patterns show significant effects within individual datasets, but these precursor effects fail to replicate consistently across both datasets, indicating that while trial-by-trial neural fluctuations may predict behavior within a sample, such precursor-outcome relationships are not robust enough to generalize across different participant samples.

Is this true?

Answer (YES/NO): NO